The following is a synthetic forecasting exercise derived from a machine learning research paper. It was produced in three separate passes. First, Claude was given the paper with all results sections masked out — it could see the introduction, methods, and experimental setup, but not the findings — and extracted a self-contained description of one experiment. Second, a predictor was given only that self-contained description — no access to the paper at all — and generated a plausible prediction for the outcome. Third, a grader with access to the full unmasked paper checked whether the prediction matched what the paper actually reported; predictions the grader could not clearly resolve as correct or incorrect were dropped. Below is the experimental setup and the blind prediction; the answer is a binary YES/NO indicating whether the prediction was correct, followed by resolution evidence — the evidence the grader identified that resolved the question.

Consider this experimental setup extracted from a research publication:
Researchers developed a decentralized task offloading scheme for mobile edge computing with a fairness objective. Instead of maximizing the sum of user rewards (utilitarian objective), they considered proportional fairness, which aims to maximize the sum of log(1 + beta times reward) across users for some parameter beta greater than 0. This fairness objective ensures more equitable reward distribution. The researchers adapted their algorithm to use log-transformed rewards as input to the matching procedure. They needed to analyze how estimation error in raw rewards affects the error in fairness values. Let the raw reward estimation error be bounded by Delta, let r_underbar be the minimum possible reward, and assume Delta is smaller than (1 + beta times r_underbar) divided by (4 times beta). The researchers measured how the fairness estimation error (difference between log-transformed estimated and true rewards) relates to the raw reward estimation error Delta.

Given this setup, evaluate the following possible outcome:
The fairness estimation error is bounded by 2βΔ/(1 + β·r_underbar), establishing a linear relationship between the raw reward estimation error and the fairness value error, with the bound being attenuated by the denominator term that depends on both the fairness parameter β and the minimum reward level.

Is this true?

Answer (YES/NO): NO